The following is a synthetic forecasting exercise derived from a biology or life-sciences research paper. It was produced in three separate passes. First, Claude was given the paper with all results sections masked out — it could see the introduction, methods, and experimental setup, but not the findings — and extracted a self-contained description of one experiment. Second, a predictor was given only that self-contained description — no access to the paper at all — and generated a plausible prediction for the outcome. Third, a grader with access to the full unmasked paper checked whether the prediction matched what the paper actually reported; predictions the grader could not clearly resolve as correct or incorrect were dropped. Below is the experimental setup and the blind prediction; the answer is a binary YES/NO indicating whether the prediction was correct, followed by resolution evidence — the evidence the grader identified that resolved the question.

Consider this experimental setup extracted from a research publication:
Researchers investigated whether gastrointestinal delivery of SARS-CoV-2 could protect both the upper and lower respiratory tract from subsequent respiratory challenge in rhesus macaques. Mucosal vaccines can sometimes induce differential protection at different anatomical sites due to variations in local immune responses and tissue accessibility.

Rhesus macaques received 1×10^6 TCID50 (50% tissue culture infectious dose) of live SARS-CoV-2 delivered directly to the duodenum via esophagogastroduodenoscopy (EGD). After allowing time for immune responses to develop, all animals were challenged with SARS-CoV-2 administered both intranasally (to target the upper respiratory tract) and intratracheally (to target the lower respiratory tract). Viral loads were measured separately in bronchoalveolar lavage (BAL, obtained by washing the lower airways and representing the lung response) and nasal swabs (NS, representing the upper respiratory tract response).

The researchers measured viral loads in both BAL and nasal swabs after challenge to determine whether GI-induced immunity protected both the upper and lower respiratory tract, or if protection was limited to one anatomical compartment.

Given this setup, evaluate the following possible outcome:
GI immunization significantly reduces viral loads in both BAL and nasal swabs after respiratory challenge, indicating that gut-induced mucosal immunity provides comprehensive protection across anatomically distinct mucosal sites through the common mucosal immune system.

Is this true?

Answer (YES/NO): NO